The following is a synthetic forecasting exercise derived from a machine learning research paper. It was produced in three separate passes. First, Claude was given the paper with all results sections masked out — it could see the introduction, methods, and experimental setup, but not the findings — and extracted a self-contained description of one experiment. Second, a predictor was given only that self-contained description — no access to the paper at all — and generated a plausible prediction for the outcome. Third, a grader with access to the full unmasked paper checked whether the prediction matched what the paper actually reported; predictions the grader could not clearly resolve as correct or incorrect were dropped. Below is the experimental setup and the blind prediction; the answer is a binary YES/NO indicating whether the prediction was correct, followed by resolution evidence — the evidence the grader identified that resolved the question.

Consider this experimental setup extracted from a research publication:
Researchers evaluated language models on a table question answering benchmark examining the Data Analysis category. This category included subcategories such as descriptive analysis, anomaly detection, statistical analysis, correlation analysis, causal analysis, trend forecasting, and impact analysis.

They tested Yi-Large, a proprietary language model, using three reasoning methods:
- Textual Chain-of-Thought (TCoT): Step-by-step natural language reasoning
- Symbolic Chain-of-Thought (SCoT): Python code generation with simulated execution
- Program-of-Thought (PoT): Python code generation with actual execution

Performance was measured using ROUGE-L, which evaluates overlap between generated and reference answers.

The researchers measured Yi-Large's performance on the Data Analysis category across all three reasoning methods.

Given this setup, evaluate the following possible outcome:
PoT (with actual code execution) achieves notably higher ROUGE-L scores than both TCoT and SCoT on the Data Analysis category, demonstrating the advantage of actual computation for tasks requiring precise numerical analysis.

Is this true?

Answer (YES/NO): NO